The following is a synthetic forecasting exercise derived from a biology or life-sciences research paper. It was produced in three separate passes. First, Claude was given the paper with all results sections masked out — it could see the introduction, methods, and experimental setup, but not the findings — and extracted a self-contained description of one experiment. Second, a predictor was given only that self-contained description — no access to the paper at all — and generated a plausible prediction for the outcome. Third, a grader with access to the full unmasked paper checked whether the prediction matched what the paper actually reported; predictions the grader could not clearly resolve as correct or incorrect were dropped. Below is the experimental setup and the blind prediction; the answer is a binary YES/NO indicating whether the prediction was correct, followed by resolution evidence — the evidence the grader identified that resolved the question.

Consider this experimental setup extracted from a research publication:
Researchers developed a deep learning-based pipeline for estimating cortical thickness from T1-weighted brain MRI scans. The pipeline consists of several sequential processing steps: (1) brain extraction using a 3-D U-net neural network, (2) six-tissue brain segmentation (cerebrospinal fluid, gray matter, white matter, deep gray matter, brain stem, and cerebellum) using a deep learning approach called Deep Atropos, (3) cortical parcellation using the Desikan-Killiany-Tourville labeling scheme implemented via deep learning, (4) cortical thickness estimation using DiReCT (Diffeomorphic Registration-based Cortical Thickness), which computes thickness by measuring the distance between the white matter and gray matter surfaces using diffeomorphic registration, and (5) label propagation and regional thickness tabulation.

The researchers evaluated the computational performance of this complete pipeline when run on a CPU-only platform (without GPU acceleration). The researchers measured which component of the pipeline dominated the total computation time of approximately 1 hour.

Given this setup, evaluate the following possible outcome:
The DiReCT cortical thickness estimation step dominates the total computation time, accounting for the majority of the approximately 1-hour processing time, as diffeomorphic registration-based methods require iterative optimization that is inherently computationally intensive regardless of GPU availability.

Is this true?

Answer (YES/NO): YES